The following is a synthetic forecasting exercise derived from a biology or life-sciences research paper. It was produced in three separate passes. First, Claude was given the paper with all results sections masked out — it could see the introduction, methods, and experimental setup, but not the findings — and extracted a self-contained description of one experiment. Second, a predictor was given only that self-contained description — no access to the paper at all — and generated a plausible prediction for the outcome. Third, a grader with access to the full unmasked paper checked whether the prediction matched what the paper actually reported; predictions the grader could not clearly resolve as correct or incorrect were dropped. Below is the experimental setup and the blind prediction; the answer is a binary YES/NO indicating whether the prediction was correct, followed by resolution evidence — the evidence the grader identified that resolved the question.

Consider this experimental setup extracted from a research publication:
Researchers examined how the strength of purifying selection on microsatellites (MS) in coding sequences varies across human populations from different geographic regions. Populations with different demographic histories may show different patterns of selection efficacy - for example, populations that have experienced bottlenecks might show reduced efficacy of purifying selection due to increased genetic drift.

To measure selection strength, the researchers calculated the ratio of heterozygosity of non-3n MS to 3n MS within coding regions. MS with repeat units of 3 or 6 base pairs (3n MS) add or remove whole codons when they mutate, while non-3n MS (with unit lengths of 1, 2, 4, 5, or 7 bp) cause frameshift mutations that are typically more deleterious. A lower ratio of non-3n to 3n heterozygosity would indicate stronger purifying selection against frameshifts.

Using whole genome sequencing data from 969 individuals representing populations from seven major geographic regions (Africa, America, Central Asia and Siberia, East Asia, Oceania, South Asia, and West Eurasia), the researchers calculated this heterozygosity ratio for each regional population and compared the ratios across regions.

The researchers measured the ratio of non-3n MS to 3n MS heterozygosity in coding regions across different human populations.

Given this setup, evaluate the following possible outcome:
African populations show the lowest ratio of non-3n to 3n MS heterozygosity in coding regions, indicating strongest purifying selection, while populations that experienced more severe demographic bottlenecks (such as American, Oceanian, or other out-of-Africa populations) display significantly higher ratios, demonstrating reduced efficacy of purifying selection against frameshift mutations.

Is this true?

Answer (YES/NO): NO